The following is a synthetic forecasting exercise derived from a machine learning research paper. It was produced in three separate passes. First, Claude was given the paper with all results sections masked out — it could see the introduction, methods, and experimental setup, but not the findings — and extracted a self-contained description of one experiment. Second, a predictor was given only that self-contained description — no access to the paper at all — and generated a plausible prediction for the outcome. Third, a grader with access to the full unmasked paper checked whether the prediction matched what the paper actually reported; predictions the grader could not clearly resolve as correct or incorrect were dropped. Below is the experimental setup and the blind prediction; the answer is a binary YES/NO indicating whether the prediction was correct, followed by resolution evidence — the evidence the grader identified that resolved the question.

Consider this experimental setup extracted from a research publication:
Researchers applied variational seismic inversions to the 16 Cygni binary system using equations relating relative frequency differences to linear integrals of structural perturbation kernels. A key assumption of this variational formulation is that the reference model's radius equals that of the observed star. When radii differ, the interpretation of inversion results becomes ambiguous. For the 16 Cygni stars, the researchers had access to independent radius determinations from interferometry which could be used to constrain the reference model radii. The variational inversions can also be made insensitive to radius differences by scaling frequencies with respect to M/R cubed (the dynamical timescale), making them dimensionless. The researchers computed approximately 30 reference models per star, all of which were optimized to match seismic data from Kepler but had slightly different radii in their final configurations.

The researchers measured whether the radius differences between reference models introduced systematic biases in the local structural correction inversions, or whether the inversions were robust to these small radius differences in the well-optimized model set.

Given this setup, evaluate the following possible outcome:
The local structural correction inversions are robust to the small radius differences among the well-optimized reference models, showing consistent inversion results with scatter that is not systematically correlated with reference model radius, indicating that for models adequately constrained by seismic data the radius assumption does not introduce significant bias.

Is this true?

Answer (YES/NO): NO